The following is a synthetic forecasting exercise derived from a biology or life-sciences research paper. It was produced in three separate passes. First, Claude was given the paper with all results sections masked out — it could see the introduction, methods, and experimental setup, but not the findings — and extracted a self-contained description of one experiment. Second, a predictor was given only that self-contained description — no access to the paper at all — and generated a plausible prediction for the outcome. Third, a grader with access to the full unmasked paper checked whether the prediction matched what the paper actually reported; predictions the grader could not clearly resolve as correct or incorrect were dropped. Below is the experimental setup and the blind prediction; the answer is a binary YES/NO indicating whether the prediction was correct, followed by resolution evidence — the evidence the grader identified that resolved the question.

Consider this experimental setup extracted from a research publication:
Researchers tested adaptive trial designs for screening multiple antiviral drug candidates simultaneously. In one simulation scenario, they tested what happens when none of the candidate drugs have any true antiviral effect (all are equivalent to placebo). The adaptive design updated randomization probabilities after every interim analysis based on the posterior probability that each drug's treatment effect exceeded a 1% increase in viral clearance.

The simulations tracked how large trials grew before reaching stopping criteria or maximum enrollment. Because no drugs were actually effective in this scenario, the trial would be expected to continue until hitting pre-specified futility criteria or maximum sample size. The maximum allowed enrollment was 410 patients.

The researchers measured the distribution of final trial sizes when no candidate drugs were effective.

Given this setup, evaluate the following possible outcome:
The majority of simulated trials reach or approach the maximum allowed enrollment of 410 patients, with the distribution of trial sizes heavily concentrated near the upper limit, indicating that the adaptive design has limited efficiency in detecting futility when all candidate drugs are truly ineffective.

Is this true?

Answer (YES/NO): YES